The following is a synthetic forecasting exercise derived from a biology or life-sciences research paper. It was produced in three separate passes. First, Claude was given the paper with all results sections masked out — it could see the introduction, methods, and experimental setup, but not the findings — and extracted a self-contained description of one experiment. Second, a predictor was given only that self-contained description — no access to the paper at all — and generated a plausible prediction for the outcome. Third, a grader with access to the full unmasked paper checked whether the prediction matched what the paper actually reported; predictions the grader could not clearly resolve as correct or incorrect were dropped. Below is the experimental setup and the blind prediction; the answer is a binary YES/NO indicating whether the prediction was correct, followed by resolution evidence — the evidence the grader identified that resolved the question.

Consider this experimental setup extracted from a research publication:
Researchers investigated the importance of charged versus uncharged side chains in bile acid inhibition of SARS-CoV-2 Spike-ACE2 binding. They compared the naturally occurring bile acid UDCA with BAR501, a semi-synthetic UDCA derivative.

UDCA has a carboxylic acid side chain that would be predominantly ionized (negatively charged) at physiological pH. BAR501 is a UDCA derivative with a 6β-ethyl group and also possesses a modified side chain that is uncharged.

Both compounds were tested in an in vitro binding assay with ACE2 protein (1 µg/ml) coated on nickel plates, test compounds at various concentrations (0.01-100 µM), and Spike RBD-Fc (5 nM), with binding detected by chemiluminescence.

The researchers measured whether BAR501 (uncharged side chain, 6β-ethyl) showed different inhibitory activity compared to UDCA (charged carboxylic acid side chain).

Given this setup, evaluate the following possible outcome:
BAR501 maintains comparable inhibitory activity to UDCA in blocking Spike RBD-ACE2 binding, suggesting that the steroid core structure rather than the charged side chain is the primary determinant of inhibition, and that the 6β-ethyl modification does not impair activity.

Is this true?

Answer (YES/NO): NO